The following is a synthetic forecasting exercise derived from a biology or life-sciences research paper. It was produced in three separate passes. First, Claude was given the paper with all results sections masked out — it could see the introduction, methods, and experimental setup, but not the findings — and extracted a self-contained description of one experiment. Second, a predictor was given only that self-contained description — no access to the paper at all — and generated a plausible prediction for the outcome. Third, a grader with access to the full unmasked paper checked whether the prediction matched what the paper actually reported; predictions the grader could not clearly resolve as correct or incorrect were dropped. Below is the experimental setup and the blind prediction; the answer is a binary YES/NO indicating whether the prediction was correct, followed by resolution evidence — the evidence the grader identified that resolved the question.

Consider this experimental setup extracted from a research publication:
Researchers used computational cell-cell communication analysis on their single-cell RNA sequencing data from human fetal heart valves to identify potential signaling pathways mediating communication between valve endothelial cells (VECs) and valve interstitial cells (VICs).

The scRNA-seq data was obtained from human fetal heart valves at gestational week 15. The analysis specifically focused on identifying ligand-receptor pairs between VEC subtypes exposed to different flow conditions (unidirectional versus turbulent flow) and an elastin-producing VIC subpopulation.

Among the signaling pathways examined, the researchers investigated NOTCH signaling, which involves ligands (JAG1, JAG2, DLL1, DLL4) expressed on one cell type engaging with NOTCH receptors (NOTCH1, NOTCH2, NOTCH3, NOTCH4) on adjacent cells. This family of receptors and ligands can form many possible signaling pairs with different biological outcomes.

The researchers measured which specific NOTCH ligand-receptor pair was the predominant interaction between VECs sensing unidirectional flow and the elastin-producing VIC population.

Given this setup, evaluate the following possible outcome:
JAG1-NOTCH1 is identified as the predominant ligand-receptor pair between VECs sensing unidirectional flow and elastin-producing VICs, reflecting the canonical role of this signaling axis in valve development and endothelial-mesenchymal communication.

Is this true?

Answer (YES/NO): NO